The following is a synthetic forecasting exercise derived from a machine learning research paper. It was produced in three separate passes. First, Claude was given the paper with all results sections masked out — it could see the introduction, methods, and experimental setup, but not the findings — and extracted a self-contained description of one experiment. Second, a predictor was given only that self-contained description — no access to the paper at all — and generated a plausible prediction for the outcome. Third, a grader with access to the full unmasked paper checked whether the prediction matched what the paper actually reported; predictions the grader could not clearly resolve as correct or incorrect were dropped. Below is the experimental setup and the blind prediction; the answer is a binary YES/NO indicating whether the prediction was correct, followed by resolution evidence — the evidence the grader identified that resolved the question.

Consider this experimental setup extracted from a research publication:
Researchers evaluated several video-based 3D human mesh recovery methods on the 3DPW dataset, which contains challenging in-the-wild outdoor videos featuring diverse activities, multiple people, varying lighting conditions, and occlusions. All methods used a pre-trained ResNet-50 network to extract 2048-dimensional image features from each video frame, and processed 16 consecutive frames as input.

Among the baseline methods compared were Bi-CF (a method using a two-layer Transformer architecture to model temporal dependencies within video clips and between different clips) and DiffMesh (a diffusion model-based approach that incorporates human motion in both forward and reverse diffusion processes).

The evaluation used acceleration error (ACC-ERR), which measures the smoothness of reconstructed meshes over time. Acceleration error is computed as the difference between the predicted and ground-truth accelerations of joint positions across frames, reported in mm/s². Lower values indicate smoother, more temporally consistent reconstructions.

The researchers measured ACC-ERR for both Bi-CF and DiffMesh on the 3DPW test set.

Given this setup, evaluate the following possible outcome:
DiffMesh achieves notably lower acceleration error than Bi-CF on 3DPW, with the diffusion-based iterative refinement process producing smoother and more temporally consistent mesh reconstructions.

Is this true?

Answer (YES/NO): YES